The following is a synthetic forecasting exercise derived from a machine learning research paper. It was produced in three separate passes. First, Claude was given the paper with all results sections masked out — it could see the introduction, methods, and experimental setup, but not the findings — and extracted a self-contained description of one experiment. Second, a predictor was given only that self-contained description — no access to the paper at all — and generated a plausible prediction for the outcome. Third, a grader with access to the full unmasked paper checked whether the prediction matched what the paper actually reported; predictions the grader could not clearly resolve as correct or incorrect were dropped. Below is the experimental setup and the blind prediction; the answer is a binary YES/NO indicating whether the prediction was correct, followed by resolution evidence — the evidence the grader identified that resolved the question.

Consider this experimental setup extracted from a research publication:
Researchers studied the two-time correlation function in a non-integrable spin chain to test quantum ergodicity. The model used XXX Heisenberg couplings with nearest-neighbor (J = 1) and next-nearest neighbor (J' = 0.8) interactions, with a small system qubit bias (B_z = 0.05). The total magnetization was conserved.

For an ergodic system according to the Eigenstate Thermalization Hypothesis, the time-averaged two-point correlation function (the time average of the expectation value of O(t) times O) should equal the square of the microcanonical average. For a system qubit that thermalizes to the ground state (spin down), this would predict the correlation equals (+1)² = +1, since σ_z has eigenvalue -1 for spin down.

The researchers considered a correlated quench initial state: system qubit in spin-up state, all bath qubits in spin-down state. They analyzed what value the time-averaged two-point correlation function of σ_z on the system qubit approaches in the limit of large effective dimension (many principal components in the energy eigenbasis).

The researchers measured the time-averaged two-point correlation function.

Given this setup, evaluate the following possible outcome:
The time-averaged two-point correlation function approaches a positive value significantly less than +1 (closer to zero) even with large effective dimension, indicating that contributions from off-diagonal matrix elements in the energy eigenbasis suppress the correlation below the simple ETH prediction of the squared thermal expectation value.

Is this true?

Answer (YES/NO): NO